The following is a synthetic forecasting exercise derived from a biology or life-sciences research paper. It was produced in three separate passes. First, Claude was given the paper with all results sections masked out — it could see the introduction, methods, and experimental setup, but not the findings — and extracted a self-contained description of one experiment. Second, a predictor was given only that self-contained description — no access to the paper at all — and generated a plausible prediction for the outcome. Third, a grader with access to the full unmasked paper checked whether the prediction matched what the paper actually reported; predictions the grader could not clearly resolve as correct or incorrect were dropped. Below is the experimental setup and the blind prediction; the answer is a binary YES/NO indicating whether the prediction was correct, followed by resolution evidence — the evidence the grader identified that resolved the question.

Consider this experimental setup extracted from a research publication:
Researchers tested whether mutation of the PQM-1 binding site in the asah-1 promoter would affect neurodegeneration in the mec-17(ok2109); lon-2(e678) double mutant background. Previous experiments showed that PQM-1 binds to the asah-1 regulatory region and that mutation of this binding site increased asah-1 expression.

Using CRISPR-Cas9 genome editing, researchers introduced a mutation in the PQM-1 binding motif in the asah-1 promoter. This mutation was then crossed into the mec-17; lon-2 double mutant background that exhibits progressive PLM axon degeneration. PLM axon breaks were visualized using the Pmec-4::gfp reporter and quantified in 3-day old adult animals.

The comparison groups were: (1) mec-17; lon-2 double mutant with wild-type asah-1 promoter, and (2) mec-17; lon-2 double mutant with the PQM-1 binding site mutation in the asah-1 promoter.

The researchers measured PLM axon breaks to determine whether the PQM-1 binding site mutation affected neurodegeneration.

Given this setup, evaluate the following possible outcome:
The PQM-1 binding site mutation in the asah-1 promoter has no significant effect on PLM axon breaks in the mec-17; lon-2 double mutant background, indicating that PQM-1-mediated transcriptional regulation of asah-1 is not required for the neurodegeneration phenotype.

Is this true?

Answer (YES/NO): NO